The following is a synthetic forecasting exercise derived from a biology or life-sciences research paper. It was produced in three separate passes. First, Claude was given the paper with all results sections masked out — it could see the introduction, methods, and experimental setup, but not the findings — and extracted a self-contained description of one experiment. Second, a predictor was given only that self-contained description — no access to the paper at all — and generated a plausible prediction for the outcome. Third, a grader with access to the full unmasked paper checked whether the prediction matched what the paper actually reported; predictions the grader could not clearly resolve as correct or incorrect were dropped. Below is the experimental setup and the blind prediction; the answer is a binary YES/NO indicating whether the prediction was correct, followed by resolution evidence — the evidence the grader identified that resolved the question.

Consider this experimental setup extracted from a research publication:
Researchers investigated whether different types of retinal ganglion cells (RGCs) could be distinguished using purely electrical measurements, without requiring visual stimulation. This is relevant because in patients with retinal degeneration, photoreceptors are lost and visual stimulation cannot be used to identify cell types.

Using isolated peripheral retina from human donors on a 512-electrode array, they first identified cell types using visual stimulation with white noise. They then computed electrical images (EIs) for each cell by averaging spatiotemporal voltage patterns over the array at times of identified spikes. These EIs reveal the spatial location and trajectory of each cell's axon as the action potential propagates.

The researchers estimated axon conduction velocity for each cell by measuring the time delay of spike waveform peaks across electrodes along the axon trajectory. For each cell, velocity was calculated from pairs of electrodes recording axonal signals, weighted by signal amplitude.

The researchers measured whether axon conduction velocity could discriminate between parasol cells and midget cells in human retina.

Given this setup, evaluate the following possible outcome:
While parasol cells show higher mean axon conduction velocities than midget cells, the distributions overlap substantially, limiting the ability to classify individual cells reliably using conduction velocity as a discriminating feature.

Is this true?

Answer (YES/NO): NO